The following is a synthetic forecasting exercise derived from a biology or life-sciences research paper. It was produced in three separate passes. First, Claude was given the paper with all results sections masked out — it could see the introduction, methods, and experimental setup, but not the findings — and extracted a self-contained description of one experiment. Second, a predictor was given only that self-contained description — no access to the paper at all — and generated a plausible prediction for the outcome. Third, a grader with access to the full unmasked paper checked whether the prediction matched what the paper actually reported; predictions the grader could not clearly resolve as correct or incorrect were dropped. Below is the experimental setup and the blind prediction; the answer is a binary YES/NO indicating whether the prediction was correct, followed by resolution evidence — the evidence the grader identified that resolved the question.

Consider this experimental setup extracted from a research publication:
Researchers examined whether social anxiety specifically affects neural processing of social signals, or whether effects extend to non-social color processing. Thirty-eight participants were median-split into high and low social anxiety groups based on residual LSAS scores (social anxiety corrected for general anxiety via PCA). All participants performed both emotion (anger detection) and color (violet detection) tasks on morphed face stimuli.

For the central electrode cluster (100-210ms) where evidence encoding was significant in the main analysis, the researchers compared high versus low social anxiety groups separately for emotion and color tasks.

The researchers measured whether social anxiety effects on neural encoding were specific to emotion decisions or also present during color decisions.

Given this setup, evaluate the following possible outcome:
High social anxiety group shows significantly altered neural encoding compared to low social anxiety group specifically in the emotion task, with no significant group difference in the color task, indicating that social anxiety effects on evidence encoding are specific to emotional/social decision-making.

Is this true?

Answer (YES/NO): YES